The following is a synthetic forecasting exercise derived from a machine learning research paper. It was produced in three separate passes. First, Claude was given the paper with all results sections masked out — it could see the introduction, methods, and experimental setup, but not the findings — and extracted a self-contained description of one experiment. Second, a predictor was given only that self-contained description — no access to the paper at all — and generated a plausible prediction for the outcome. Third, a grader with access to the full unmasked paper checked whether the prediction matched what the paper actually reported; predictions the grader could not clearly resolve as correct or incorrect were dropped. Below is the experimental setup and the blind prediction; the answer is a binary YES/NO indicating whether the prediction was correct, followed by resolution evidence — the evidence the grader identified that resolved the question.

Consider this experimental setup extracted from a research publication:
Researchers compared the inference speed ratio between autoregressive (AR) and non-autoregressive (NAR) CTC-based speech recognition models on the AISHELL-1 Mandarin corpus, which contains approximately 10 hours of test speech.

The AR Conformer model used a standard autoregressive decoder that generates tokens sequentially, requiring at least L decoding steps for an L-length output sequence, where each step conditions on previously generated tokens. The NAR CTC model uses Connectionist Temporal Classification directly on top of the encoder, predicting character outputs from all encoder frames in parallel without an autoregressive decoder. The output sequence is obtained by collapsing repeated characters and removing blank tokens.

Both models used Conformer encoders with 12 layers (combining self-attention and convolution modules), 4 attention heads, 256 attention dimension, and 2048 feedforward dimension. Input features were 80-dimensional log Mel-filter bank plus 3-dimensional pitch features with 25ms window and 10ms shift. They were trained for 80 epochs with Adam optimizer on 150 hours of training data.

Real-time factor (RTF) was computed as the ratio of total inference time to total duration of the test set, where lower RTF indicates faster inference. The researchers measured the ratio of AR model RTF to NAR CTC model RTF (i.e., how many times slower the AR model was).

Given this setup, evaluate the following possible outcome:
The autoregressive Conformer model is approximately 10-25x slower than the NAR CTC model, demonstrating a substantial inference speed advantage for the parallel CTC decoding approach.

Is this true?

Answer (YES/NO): YES